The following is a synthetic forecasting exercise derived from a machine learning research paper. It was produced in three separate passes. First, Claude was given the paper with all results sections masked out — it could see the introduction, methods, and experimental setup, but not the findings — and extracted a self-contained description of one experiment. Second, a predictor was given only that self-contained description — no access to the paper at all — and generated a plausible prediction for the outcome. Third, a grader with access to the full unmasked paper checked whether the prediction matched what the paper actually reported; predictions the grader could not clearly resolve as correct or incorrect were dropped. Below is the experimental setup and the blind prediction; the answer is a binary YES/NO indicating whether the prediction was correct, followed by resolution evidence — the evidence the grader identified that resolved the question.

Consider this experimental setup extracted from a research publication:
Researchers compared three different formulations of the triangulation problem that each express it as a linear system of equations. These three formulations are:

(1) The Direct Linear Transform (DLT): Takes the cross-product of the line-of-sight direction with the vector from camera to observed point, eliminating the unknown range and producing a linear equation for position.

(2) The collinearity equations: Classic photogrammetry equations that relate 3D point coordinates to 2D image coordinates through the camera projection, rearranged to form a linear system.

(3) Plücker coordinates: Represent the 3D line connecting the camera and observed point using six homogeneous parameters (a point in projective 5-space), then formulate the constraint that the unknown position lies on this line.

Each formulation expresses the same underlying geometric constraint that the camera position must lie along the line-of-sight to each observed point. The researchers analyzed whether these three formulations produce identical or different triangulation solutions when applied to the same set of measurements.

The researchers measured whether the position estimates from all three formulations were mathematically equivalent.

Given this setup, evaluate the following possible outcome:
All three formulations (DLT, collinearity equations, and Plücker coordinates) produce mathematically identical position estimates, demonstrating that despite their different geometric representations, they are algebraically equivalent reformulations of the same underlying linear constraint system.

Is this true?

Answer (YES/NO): YES